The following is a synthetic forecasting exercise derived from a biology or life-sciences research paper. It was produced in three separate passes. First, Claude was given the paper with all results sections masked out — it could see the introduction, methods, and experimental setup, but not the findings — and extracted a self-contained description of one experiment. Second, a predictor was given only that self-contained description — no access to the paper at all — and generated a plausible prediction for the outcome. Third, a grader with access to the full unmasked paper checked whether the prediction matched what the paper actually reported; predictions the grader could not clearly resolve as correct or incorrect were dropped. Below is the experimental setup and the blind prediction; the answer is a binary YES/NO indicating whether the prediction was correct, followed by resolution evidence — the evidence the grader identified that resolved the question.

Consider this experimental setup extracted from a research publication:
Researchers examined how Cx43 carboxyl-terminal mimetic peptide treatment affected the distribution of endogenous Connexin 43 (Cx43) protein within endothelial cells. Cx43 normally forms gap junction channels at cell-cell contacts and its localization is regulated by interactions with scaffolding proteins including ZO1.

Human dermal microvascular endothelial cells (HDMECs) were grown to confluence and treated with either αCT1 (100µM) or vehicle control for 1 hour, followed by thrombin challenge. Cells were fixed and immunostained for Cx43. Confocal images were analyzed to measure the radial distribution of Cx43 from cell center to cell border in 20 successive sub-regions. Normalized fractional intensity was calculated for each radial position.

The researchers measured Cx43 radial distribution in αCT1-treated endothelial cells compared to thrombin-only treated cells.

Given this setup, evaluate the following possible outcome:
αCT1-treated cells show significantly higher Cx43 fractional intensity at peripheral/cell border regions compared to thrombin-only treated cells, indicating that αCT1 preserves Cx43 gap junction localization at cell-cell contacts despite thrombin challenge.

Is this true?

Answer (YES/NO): YES